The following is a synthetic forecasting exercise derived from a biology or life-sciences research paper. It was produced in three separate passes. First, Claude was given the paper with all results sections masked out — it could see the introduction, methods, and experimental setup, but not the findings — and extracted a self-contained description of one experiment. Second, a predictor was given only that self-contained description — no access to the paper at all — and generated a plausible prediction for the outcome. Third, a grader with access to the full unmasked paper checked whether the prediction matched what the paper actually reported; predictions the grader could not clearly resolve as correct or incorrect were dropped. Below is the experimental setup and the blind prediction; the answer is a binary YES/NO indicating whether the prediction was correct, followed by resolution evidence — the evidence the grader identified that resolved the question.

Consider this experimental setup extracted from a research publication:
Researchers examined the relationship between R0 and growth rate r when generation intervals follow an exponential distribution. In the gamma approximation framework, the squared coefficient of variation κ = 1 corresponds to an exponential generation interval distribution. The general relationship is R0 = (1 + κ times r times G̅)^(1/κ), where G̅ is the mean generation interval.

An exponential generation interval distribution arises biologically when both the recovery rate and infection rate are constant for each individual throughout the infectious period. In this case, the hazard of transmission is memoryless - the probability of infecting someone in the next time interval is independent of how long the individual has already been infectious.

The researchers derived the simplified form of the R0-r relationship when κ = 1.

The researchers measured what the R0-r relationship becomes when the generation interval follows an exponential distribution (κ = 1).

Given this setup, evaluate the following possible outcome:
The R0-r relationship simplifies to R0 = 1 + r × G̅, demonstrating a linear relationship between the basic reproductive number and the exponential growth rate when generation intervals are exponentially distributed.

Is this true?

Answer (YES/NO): YES